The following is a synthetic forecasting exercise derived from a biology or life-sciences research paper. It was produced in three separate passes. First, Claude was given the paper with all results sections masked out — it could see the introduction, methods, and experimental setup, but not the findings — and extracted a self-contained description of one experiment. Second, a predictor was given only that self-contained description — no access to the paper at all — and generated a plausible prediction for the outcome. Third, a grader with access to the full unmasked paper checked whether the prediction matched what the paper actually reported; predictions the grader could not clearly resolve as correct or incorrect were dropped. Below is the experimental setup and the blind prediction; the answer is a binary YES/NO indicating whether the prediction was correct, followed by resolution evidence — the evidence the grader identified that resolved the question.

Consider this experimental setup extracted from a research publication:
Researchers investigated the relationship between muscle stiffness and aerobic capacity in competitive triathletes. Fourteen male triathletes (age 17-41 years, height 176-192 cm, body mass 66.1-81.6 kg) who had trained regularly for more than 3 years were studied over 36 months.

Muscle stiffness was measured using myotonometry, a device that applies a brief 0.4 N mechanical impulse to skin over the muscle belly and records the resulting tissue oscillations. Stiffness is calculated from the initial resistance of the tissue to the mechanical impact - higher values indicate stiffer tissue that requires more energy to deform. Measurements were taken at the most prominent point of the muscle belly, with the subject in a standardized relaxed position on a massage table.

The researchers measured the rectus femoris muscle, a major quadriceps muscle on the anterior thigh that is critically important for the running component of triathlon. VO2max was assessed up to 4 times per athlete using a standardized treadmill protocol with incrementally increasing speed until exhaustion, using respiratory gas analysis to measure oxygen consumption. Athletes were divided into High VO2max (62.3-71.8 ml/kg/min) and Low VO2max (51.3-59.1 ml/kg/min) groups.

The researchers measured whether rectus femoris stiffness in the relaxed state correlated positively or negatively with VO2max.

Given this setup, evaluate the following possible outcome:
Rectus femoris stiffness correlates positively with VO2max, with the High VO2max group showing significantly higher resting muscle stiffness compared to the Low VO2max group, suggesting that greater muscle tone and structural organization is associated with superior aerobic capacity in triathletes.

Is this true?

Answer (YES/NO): YES